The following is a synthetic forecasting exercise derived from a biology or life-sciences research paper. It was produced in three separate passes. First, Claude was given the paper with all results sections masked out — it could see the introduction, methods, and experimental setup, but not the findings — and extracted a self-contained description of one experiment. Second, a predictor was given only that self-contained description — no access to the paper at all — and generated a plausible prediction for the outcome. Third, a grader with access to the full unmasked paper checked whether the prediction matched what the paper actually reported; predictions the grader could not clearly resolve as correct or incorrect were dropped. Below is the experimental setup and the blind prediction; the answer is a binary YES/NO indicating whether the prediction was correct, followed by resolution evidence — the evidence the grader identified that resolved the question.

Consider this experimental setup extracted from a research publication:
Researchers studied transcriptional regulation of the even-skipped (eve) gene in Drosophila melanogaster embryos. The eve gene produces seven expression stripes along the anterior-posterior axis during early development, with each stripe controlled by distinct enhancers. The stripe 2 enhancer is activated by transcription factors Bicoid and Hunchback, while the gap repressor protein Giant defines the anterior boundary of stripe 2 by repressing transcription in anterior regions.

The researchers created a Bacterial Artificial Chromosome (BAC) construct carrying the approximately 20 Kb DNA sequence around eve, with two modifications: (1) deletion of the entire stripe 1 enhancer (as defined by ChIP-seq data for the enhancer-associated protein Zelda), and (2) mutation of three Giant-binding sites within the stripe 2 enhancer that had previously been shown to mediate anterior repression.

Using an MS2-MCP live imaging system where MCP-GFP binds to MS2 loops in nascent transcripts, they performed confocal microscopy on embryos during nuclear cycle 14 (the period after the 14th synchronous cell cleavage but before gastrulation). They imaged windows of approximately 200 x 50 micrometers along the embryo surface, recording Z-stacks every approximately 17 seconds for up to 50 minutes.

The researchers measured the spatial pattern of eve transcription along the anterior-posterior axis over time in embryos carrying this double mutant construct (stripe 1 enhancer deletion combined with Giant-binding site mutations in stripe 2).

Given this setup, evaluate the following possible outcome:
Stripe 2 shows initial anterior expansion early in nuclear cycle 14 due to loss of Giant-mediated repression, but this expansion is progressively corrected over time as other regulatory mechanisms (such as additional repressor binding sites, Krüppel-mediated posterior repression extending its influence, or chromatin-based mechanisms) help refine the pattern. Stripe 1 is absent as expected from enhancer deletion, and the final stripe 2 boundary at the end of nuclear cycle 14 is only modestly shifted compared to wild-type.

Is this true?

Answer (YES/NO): NO